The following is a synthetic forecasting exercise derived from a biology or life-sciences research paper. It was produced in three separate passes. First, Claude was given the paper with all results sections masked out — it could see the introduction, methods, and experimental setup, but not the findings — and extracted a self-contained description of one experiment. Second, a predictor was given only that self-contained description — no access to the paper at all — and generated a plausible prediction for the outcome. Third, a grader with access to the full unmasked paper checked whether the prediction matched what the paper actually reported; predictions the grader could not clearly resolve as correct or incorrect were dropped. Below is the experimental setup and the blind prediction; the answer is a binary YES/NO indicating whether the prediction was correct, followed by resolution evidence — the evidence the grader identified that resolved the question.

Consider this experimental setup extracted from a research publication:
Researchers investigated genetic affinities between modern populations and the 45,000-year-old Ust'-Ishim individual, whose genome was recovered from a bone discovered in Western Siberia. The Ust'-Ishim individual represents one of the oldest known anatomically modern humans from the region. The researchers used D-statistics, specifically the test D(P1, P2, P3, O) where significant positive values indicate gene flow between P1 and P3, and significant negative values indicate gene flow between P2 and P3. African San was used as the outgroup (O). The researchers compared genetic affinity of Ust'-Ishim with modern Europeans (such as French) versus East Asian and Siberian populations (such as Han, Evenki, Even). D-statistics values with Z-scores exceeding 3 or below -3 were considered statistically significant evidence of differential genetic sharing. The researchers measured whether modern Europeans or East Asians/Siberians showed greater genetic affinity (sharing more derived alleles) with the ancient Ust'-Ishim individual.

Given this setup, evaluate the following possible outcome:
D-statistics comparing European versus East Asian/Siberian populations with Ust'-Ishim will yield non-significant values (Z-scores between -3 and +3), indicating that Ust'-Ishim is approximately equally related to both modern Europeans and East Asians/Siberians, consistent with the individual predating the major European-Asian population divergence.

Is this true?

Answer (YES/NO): NO